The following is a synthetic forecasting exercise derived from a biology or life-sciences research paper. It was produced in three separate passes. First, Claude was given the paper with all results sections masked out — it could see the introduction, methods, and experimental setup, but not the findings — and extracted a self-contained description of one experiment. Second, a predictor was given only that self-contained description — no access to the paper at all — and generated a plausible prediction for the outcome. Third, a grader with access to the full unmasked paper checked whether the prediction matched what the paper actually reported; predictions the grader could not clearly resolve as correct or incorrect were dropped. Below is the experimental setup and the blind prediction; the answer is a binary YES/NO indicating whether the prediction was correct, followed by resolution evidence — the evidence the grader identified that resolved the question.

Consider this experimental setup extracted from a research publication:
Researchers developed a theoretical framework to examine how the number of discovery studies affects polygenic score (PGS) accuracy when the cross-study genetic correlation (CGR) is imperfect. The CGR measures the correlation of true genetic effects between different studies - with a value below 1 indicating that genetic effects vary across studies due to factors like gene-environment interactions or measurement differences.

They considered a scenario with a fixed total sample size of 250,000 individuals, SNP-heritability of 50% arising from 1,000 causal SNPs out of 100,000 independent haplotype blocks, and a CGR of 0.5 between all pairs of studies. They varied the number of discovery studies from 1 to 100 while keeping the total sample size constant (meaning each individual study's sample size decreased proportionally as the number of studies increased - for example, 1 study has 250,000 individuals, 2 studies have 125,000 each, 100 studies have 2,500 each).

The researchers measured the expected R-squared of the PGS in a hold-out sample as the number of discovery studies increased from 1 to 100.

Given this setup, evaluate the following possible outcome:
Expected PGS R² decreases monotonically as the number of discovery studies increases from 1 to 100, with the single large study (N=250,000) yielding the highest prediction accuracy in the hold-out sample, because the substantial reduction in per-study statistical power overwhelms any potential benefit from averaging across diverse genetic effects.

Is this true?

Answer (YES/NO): NO